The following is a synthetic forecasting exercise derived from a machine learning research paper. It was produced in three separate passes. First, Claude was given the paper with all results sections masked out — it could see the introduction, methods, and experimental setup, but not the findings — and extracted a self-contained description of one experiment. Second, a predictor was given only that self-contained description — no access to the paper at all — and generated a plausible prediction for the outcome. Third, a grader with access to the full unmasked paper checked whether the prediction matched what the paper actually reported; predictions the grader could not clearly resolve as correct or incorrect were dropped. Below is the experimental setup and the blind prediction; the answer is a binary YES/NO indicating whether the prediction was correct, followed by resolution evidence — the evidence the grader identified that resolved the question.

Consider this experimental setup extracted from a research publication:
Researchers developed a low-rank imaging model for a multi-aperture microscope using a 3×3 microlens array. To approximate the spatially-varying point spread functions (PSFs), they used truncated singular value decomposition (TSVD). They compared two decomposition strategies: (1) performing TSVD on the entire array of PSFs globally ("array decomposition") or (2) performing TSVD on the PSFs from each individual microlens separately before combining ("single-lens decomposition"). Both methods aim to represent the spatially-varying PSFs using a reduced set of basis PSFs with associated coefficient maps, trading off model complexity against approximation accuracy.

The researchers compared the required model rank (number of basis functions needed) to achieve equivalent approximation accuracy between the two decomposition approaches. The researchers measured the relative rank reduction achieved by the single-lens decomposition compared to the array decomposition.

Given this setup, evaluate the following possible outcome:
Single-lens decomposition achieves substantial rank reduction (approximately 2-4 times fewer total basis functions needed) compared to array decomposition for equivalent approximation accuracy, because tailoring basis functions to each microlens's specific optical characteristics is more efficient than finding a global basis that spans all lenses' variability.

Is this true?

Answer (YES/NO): YES